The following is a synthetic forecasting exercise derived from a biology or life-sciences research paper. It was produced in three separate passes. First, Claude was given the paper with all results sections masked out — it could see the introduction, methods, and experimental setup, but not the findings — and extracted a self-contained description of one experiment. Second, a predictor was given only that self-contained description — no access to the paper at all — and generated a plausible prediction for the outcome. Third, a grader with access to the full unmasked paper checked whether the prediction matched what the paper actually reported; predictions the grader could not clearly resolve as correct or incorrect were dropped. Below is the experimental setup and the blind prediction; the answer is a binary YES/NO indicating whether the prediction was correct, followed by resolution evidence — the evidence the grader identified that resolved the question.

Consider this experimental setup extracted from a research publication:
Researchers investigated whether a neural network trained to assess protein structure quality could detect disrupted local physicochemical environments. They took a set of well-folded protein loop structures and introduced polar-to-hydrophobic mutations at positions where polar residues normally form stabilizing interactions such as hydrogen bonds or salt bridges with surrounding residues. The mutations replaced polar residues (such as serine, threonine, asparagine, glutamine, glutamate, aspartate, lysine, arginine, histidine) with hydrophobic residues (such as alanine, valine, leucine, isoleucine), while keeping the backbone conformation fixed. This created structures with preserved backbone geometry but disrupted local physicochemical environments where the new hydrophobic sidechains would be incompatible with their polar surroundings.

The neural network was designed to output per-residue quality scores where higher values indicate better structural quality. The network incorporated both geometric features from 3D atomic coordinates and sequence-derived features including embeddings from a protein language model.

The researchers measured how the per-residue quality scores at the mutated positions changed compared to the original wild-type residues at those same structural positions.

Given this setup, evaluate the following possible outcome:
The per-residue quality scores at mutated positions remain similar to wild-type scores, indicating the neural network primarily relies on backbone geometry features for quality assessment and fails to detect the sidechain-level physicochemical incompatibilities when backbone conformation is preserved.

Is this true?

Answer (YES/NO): NO